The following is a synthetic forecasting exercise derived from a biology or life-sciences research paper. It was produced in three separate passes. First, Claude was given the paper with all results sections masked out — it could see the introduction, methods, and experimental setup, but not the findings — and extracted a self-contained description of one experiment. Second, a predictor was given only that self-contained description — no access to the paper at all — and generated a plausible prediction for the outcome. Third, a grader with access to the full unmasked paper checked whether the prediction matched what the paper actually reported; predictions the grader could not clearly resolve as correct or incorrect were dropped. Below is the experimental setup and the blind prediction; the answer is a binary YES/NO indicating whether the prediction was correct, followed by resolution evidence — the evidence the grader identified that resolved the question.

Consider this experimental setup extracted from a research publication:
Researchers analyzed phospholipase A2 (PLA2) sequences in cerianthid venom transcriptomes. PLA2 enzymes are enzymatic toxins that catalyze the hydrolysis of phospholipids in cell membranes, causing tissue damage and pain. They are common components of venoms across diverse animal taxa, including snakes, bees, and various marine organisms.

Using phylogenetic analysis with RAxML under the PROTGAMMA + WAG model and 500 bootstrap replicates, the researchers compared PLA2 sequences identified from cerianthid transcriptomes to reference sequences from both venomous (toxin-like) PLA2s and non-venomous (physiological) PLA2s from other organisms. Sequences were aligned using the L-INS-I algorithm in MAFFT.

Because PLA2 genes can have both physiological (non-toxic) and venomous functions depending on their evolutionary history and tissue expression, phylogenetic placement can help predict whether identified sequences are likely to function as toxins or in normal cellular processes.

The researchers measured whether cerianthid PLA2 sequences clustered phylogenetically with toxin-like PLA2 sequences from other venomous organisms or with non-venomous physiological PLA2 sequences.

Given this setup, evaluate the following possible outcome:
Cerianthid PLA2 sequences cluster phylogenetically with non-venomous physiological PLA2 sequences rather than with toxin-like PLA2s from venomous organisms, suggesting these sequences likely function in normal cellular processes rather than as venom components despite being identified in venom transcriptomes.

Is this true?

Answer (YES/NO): NO